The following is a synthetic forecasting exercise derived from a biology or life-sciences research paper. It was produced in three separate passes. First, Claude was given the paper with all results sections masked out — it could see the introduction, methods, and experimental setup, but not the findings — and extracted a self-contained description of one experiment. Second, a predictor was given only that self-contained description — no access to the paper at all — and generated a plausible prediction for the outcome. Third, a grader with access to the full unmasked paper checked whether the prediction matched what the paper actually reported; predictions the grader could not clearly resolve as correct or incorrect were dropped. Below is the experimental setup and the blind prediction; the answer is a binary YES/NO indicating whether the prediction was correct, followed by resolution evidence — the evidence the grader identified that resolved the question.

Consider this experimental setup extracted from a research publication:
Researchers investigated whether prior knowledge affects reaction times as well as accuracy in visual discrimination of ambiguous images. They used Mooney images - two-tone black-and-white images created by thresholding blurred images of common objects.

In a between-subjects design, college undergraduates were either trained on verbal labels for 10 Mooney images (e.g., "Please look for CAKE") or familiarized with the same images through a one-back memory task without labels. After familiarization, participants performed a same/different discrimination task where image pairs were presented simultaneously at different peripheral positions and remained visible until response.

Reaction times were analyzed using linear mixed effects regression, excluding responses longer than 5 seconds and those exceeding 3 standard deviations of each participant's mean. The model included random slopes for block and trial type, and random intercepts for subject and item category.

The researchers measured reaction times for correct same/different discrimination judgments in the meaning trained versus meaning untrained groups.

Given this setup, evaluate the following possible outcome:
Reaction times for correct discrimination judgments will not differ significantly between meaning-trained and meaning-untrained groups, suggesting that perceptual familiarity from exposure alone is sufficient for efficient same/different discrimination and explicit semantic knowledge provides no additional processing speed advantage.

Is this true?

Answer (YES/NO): NO